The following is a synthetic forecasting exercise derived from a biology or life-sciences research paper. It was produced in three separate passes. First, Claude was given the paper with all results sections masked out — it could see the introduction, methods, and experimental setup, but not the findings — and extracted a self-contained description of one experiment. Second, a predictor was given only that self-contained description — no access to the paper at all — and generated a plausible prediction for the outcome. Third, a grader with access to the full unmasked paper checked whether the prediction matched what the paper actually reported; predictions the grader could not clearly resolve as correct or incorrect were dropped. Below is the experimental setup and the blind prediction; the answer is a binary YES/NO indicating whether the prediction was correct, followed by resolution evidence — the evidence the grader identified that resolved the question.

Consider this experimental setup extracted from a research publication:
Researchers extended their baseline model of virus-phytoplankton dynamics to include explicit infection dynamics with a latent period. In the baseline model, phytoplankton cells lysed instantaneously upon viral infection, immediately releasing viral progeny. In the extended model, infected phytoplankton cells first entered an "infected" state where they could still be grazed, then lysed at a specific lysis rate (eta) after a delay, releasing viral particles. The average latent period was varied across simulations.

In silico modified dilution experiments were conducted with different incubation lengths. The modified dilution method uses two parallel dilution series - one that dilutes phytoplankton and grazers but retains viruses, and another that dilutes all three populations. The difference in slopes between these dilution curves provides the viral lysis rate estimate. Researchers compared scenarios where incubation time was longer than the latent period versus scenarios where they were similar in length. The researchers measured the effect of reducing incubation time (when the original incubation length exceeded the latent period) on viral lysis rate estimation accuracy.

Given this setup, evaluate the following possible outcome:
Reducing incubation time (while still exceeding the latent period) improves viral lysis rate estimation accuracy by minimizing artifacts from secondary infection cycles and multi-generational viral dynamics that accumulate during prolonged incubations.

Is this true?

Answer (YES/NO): YES